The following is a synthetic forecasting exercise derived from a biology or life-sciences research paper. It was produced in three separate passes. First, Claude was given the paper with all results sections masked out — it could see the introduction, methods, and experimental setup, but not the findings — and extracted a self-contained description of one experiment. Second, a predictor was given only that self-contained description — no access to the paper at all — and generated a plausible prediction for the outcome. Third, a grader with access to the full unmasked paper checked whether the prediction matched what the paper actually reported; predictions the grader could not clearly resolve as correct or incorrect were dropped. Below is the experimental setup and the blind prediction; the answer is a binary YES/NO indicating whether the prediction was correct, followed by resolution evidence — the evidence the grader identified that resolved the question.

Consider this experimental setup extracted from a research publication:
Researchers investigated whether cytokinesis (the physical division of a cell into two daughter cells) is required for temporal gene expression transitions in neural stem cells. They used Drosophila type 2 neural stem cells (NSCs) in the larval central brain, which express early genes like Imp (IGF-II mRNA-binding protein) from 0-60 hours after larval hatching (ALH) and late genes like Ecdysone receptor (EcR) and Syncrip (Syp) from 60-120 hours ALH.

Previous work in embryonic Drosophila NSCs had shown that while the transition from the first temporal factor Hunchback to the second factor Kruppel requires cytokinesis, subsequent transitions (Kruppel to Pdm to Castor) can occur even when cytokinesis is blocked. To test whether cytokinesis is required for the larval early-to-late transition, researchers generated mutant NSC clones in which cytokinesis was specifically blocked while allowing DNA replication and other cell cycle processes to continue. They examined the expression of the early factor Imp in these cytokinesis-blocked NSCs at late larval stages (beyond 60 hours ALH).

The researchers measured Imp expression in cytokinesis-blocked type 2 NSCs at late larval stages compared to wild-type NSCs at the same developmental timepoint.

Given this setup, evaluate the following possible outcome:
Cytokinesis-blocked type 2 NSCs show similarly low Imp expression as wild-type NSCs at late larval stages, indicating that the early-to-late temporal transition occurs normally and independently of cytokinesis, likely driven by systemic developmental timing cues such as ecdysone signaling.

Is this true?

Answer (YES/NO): NO